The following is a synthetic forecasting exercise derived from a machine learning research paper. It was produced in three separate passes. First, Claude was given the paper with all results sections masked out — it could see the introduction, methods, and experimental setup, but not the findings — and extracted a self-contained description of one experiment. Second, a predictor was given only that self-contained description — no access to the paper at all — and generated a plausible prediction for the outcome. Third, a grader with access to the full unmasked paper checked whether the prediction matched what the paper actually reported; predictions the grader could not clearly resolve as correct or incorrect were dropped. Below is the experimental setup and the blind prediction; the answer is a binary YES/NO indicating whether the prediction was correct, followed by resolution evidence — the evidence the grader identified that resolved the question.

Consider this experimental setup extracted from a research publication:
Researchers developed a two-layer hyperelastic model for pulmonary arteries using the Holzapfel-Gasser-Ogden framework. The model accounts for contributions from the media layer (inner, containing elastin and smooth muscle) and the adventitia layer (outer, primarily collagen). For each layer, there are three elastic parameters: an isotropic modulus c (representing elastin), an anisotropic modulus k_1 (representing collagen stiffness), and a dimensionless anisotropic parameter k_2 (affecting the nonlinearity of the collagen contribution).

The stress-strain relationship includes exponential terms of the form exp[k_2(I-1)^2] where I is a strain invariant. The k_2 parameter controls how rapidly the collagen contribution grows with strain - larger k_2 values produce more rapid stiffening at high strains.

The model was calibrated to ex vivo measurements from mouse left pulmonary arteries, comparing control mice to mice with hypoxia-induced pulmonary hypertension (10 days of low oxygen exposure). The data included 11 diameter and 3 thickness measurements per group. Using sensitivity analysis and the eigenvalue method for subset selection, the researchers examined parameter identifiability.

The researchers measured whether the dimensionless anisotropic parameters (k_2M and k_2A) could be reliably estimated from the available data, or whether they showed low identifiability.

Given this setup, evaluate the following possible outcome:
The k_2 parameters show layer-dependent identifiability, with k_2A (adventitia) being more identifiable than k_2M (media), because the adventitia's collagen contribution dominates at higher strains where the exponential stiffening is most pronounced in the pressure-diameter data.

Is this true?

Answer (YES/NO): NO